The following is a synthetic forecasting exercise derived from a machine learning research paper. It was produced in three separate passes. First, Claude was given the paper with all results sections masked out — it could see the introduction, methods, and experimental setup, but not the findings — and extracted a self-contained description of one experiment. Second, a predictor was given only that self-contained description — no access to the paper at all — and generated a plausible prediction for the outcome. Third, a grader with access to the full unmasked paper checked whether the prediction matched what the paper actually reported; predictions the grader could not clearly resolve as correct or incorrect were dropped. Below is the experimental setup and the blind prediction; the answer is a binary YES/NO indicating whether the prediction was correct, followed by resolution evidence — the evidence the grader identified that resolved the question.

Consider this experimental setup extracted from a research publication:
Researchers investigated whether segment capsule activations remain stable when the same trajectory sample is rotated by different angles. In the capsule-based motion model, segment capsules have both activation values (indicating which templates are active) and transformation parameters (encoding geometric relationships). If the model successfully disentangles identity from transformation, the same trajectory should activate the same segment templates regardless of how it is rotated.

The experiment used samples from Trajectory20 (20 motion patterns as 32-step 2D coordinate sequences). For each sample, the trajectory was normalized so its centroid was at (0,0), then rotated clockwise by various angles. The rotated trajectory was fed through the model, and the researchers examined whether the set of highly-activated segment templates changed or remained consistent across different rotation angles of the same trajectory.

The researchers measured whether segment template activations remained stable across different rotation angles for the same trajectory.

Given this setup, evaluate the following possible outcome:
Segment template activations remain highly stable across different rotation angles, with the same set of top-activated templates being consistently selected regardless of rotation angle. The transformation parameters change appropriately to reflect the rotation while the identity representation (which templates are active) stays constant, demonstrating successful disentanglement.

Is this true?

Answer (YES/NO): YES